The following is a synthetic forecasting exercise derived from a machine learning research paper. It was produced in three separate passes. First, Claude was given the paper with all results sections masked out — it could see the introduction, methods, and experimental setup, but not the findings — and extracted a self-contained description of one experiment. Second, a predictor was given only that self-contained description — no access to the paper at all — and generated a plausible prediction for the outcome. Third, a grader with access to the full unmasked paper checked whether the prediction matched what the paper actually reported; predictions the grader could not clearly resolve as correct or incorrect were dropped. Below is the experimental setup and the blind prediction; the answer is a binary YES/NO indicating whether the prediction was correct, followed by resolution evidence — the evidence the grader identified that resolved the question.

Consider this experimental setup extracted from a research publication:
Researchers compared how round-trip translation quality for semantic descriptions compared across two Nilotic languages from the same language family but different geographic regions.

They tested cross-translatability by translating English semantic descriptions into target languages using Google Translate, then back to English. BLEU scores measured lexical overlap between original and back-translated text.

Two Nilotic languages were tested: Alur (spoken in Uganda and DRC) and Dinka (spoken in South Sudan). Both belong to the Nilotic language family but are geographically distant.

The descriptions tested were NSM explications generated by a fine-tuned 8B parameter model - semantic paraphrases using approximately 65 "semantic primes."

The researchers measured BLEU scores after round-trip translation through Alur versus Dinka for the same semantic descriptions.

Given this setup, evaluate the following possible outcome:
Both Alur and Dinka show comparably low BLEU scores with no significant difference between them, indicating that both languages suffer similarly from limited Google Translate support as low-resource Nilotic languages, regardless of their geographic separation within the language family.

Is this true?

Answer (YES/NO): NO